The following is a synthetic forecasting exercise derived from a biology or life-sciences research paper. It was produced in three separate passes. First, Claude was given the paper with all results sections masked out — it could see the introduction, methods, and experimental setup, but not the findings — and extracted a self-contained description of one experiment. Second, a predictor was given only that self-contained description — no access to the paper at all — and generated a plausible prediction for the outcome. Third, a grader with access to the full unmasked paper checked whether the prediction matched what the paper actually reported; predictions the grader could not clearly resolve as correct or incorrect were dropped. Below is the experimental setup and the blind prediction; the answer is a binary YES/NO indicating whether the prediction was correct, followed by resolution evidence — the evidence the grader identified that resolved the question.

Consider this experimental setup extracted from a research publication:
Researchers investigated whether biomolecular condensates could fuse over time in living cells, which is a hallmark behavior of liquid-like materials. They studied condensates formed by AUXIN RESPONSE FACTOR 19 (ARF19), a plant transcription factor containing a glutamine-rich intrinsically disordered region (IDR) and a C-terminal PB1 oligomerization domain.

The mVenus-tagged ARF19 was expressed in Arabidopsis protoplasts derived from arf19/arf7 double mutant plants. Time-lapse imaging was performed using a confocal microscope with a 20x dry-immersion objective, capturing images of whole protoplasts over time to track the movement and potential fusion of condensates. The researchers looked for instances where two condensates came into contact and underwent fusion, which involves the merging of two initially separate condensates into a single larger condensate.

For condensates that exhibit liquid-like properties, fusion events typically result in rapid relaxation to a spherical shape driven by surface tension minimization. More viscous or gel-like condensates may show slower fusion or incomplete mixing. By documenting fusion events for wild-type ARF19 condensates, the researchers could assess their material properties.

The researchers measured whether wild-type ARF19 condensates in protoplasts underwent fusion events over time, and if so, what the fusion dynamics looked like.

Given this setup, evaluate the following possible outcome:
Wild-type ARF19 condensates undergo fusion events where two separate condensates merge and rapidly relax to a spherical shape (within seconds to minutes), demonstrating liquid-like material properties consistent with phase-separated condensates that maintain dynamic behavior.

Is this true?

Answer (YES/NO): NO